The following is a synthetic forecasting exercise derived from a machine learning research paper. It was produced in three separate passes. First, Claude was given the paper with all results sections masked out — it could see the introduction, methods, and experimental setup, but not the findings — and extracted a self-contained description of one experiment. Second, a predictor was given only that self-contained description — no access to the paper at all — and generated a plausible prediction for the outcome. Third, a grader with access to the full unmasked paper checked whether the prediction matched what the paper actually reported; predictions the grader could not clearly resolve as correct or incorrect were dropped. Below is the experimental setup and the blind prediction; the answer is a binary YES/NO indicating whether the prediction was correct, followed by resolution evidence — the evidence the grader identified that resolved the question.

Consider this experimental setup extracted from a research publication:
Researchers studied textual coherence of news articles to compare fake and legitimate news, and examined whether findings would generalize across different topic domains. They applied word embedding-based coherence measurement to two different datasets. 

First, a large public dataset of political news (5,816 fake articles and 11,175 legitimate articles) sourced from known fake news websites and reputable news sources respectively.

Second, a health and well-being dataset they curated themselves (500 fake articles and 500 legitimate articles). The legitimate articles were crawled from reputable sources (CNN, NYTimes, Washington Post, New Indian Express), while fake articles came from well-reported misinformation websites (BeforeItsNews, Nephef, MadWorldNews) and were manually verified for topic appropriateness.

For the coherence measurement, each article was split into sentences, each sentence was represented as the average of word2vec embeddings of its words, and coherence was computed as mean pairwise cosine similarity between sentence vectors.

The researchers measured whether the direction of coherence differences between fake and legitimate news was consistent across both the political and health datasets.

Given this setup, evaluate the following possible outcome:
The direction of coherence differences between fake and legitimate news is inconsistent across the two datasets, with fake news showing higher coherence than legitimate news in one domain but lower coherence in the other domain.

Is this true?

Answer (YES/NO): NO